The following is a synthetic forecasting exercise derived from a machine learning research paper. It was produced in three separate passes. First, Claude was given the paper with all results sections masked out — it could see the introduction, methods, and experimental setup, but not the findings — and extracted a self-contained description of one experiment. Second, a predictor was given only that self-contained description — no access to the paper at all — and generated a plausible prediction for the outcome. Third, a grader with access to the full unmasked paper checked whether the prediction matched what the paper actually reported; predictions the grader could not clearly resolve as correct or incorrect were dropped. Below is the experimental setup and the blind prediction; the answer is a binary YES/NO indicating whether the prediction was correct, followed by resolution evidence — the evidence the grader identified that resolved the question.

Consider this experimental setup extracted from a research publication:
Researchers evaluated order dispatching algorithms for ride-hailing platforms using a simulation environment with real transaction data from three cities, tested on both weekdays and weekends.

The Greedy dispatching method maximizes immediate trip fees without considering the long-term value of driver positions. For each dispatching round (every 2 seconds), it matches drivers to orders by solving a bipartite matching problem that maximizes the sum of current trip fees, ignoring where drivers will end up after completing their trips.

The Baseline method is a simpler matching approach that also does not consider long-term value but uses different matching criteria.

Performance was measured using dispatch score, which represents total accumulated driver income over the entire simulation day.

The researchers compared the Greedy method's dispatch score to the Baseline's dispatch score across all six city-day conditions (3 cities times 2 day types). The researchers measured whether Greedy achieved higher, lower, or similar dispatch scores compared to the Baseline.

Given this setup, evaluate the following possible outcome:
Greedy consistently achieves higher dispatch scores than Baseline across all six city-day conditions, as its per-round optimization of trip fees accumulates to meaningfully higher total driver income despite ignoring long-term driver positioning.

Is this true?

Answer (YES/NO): NO